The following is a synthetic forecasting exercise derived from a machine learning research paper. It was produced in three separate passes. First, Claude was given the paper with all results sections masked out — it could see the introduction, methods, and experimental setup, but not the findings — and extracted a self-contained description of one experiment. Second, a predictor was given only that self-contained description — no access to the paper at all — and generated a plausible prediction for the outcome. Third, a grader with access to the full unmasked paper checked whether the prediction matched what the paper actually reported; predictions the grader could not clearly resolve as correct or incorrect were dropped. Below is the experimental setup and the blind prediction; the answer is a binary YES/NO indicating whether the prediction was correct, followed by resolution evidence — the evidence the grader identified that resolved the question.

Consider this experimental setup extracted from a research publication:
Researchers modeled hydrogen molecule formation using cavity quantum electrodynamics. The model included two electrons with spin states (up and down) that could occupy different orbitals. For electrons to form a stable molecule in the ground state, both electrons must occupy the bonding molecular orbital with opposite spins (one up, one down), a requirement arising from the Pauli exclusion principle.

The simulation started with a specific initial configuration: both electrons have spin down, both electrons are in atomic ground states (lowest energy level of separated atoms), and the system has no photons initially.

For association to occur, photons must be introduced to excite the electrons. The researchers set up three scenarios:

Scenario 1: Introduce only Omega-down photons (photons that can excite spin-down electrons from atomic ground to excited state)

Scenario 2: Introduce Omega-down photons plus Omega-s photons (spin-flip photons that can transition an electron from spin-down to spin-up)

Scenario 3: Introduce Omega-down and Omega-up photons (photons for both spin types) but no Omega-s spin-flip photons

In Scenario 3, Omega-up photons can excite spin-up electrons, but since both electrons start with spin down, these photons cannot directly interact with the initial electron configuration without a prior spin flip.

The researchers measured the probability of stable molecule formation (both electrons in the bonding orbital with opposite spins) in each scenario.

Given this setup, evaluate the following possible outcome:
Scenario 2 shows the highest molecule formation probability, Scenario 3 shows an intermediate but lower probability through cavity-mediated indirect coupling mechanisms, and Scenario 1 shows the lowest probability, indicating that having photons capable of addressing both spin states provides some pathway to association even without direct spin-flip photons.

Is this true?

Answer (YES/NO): NO